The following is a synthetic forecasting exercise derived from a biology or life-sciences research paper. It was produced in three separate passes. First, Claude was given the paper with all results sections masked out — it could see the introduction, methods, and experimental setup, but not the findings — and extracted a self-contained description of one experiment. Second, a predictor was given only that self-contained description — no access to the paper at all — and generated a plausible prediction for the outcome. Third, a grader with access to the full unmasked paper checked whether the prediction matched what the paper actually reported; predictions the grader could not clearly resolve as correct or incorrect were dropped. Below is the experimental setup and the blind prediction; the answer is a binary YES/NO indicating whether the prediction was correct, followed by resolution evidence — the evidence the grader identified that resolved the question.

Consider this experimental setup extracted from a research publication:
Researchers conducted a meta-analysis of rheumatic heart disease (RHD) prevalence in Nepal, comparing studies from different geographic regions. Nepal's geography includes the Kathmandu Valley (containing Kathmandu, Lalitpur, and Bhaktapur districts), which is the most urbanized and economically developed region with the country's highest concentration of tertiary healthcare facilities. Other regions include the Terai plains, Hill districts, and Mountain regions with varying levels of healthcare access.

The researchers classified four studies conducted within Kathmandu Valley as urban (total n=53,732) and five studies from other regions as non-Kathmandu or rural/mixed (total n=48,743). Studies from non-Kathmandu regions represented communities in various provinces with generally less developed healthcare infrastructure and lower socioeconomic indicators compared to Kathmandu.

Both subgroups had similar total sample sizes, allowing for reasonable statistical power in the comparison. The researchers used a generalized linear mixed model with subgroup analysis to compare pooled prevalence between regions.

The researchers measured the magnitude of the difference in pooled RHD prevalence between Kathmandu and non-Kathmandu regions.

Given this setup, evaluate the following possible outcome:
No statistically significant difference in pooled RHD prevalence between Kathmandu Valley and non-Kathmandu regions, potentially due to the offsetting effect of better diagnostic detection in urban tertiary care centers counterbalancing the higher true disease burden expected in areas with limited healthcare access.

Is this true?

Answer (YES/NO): NO